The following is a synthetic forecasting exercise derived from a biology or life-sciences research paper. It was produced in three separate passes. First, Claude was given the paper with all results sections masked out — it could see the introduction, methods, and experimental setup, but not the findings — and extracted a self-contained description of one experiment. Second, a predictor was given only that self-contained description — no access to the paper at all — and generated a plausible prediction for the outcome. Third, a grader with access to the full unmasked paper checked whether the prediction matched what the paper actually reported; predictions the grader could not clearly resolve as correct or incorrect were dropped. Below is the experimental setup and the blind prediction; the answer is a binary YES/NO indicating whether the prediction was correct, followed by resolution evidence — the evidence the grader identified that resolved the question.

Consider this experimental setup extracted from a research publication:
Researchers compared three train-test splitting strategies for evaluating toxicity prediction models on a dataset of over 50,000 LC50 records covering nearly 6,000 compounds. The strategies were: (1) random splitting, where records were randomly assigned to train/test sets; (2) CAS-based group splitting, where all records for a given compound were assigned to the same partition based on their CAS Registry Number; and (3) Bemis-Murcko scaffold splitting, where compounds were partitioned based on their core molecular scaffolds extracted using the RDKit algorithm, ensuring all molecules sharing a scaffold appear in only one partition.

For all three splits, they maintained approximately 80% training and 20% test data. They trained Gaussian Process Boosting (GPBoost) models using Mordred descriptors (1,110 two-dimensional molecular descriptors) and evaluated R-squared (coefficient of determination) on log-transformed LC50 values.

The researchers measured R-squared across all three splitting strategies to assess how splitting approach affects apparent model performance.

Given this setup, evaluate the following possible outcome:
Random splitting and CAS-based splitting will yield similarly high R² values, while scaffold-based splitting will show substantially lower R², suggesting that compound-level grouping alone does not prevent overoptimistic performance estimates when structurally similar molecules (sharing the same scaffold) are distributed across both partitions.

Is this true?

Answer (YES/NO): NO